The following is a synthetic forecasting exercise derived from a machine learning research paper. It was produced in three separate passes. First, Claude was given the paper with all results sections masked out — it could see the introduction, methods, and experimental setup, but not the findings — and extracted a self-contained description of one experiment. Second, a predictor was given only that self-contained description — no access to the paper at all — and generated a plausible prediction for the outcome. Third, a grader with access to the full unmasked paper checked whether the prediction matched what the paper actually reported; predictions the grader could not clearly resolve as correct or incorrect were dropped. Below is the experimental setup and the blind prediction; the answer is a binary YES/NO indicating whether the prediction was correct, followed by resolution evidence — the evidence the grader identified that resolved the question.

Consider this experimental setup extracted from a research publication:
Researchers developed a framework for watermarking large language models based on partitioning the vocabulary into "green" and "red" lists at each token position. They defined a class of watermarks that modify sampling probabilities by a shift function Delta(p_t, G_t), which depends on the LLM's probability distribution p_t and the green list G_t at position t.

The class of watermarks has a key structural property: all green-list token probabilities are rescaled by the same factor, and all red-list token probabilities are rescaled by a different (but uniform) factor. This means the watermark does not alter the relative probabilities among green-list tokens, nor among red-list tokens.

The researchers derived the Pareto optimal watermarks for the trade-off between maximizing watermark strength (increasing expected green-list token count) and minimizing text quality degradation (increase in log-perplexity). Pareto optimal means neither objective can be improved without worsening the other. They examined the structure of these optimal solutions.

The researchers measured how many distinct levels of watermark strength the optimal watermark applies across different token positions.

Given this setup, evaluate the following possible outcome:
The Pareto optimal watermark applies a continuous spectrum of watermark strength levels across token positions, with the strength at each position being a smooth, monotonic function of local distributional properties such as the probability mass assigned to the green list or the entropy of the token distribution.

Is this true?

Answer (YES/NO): NO